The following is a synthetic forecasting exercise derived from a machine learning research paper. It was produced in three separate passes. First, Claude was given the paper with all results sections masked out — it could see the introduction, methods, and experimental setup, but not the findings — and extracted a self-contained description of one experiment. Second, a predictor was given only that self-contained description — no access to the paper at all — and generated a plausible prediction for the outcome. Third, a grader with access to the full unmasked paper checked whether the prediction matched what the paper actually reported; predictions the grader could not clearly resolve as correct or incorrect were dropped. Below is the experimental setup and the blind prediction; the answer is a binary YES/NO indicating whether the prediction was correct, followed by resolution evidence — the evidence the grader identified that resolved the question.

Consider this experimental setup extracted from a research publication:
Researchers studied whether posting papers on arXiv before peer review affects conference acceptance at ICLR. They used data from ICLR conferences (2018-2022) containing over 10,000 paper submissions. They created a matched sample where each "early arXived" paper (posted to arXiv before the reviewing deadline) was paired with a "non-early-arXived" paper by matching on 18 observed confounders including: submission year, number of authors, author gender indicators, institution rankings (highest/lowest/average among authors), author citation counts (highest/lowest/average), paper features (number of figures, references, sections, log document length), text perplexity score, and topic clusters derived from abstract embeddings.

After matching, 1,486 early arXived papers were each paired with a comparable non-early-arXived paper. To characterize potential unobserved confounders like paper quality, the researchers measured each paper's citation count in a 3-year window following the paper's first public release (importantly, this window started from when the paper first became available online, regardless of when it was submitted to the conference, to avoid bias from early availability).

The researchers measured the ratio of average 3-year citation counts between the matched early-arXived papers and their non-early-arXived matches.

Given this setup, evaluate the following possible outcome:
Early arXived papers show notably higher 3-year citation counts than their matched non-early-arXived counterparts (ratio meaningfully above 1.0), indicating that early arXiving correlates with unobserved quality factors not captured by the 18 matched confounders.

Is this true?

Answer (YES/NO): YES